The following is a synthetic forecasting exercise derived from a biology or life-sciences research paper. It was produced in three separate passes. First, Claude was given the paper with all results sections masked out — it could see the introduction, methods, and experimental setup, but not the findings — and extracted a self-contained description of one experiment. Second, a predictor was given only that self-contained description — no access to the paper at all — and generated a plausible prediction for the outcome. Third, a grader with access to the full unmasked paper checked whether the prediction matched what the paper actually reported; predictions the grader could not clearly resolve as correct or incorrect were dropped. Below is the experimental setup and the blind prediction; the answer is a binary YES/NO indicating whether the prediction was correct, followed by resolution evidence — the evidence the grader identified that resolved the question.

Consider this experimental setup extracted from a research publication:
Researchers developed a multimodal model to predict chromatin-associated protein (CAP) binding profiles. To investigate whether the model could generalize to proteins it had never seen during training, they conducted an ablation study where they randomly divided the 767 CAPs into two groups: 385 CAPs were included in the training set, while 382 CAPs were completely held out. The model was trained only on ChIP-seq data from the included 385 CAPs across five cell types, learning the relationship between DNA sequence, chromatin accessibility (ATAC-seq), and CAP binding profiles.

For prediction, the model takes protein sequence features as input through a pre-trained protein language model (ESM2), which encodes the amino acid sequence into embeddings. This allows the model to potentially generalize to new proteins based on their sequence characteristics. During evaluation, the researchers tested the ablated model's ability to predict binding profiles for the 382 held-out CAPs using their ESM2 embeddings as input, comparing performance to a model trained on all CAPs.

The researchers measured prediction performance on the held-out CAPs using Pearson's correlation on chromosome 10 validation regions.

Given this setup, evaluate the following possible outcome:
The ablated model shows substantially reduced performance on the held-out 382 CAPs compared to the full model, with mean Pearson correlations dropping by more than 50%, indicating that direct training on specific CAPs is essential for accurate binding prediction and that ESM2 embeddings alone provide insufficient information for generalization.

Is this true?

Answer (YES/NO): NO